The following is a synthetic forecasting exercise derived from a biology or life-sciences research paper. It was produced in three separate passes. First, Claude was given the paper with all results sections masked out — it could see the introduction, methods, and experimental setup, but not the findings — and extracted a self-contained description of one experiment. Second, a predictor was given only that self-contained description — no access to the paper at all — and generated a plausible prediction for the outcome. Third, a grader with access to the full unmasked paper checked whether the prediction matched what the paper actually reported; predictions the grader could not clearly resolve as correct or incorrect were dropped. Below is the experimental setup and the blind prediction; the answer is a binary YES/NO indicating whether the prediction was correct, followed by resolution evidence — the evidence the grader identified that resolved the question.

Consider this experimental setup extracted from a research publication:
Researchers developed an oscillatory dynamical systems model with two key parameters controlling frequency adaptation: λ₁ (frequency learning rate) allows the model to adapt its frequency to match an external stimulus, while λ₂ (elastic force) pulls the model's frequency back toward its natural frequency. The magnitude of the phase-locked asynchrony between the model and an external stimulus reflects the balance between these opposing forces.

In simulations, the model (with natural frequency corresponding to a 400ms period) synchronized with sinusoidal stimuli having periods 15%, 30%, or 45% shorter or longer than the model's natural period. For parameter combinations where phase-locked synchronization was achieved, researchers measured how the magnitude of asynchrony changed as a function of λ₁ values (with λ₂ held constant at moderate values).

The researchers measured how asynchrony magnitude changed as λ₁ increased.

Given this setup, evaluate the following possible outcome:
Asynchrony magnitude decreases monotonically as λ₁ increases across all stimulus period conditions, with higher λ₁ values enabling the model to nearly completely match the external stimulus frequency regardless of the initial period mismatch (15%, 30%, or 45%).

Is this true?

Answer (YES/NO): NO